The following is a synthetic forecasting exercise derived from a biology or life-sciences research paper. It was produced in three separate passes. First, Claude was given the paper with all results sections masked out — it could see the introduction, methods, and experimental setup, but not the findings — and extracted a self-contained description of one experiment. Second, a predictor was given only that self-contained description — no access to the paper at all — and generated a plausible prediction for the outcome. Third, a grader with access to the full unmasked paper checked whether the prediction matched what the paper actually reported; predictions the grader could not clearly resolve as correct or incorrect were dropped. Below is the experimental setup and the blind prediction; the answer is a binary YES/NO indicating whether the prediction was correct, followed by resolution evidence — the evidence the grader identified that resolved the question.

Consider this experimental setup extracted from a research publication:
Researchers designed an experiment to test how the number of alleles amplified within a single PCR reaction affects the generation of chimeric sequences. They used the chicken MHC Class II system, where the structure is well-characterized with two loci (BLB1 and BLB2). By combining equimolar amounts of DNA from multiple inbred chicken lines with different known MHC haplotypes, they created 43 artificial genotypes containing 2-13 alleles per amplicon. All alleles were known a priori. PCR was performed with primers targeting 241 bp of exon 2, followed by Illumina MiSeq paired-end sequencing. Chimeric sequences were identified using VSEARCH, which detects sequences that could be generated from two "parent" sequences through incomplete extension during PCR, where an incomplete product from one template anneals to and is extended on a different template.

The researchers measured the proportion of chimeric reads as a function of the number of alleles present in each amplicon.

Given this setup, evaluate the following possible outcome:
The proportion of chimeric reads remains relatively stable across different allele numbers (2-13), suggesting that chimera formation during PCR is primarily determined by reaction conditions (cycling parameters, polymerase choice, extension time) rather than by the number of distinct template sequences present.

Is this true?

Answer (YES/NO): NO